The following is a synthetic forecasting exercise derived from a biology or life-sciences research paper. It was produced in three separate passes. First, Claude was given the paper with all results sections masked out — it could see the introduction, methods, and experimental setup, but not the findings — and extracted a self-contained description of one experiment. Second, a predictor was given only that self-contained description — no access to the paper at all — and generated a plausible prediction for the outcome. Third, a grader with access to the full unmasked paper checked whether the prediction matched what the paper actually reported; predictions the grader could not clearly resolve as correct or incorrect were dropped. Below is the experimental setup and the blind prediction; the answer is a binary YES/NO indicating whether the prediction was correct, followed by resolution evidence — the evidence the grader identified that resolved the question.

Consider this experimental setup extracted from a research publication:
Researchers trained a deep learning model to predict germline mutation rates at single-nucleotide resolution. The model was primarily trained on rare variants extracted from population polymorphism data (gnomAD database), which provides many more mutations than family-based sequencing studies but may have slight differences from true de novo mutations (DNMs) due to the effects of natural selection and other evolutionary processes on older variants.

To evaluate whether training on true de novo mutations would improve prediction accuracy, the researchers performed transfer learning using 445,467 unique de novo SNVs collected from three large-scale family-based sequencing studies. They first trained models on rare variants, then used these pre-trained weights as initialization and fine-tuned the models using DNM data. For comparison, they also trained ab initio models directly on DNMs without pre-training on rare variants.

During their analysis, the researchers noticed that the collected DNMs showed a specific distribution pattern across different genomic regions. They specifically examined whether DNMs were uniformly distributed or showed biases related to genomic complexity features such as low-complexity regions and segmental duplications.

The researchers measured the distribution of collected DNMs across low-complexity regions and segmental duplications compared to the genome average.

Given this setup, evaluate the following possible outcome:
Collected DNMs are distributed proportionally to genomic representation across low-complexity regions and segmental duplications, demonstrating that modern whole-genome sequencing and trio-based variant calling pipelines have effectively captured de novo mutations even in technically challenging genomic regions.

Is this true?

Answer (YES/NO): NO